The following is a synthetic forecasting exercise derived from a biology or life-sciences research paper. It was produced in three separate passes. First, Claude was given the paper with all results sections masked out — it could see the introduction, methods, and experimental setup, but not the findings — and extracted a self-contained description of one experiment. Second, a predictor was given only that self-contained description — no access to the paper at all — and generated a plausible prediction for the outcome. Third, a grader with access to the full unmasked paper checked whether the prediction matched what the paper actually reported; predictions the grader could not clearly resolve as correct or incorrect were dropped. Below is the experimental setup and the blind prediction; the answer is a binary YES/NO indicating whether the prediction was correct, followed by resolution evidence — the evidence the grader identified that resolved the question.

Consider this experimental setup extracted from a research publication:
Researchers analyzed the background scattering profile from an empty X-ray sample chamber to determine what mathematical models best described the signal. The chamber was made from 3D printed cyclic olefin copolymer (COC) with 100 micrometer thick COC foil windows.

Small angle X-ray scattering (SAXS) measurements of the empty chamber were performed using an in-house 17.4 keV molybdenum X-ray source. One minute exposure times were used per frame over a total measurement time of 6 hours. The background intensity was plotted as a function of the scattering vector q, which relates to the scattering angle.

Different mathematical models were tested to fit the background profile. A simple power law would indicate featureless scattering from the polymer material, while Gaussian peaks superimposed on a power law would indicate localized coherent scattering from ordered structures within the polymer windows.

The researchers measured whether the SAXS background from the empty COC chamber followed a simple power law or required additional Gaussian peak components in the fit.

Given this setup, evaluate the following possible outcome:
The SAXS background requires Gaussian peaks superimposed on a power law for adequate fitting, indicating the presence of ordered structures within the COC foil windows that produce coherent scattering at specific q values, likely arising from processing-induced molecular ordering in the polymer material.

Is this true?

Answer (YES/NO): YES